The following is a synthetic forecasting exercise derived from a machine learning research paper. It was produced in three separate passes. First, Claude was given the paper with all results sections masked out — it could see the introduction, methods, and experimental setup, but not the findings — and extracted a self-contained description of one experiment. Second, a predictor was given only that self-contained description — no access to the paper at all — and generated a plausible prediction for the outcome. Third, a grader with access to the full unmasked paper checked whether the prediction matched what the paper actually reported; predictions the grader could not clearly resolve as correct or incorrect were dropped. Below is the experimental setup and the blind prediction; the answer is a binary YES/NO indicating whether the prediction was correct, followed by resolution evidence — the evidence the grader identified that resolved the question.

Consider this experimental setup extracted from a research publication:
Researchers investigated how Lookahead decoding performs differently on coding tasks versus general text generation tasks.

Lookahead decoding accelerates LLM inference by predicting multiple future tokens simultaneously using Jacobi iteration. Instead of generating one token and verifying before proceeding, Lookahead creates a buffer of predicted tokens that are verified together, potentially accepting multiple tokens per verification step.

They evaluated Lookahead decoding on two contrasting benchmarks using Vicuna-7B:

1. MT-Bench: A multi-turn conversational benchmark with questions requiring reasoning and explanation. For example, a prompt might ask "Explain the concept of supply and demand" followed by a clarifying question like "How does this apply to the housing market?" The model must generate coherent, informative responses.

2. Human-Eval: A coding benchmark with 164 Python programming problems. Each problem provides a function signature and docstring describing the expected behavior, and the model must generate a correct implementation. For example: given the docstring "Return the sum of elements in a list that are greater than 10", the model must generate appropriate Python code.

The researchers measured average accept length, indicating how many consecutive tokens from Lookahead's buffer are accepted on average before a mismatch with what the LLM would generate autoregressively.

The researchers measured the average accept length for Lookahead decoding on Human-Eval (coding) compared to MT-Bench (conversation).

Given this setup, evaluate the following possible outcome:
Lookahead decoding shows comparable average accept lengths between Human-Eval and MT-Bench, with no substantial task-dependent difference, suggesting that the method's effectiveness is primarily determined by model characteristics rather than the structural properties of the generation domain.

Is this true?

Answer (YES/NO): NO